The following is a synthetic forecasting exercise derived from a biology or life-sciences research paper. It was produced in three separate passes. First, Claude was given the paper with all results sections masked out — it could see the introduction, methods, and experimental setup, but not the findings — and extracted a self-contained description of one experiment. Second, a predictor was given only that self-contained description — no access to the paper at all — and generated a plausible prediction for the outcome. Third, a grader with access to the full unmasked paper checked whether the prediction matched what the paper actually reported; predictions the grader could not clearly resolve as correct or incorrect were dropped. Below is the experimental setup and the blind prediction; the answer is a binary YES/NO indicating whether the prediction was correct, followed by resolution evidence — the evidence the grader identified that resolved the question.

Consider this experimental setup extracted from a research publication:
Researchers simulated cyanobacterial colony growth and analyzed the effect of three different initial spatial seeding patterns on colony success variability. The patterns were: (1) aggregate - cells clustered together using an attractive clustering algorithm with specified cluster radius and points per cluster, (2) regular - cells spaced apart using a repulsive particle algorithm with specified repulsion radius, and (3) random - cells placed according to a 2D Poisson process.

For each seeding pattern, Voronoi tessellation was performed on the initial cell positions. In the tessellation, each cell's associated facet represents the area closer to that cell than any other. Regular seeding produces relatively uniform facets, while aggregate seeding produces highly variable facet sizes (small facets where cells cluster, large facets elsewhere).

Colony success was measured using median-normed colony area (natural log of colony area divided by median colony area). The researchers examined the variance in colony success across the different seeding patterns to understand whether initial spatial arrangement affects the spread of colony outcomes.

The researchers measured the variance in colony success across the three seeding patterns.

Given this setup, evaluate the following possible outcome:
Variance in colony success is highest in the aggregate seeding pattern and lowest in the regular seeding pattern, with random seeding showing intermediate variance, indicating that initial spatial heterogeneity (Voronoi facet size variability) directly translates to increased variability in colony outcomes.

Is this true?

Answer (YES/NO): NO